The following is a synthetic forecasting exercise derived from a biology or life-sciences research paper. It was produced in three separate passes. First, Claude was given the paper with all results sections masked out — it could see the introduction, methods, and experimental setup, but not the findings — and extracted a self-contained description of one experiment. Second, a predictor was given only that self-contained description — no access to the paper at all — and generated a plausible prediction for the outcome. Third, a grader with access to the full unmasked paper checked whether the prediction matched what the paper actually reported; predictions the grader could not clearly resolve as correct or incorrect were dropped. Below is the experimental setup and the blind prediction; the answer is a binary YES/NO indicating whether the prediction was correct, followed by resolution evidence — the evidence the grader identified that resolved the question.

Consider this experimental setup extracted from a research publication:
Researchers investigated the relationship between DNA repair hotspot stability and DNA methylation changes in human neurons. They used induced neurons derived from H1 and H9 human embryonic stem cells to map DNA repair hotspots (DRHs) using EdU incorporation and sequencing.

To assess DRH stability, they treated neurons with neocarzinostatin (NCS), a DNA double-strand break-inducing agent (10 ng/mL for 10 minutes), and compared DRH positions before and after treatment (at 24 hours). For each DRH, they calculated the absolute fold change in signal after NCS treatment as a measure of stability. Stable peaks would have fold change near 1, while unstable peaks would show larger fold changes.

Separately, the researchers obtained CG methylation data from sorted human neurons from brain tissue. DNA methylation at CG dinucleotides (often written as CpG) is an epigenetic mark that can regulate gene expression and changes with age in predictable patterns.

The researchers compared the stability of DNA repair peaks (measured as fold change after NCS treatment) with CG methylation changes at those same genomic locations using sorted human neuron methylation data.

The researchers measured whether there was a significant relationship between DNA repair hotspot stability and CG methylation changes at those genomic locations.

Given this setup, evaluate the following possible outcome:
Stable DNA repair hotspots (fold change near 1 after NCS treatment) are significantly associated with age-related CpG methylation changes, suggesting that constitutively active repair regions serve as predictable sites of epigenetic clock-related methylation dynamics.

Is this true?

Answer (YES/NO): YES